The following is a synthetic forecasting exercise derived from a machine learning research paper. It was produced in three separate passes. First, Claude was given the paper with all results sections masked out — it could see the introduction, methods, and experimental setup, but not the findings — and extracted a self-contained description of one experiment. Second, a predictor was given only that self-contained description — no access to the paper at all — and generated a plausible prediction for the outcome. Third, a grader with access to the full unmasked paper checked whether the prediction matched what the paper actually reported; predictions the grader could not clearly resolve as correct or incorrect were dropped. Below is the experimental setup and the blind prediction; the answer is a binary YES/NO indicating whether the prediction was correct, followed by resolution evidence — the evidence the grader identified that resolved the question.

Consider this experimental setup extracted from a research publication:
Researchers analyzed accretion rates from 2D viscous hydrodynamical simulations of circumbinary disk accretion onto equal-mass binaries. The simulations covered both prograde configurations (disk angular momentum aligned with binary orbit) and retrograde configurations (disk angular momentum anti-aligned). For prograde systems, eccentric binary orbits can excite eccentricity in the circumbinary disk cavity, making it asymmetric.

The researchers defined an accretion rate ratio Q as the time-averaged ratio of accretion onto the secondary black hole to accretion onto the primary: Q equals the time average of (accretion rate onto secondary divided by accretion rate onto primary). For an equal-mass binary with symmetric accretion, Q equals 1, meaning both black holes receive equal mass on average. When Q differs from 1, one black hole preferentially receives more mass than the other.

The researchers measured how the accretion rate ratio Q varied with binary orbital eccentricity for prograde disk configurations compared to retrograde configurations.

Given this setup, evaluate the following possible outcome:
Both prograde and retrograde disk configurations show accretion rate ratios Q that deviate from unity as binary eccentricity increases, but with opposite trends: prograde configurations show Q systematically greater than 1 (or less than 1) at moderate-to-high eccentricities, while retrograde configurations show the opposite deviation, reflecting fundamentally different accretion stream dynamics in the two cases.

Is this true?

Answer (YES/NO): NO